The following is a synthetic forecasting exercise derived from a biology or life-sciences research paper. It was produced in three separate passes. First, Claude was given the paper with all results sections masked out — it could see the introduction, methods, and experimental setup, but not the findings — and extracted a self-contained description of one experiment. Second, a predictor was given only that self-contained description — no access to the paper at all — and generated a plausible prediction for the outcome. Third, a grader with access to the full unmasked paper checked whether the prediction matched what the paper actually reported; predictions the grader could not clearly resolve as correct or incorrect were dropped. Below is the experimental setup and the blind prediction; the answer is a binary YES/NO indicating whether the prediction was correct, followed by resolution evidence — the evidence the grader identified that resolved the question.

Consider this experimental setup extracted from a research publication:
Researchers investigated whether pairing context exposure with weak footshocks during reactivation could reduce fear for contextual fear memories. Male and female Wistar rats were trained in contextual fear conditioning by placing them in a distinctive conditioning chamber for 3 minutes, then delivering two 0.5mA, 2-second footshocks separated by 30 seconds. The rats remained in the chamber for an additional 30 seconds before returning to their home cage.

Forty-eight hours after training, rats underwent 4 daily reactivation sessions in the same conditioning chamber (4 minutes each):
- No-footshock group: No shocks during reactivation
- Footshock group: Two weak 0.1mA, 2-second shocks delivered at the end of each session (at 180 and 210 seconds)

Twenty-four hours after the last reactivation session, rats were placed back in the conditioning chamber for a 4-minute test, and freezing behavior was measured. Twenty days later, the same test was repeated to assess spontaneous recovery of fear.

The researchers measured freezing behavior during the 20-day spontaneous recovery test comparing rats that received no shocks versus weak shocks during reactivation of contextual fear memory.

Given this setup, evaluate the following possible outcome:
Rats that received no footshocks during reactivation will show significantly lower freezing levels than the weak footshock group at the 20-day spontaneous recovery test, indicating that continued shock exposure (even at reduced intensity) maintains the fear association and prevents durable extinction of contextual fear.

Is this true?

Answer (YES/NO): NO